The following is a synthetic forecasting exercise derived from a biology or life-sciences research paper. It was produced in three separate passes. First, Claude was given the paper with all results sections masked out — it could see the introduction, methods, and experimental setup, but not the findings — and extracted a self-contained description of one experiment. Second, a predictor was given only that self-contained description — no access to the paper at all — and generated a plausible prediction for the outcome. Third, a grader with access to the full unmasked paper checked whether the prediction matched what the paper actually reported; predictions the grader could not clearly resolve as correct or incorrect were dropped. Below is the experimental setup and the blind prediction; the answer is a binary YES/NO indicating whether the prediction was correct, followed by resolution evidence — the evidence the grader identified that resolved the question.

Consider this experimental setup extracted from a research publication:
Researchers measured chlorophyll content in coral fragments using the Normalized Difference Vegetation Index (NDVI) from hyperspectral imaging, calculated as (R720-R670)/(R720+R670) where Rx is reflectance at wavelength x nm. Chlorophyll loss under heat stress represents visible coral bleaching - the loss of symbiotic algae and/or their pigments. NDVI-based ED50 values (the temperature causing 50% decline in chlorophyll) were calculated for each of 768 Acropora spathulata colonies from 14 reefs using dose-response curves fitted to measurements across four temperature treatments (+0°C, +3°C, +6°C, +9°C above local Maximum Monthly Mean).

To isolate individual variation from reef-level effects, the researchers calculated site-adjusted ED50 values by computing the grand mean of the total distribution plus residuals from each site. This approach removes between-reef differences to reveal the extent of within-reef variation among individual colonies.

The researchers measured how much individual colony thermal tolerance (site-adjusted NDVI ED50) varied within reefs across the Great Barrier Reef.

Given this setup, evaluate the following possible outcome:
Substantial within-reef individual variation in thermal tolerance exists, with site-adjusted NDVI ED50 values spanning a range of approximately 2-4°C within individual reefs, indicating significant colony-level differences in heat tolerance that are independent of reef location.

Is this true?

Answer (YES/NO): YES